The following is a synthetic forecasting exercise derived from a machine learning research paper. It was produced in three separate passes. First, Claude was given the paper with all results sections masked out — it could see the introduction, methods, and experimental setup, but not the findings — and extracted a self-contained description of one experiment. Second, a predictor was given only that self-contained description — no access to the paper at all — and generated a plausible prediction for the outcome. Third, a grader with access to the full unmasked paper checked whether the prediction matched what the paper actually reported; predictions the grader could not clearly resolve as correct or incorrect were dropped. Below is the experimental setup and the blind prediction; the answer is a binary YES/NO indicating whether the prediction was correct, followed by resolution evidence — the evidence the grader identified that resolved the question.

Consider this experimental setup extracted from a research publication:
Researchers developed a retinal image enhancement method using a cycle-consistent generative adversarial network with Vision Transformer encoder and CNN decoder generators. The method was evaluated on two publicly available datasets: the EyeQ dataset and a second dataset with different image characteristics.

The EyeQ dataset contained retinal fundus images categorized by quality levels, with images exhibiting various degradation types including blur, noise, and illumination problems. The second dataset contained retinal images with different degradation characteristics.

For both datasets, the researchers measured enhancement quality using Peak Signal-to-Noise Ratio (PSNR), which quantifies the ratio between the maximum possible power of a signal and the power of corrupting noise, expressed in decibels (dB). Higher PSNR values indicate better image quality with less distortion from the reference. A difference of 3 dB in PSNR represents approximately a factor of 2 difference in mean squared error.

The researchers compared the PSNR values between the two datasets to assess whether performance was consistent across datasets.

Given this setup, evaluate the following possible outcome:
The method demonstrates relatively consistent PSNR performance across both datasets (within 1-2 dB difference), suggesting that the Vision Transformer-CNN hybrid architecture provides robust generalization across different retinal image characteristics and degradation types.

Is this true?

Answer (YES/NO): NO